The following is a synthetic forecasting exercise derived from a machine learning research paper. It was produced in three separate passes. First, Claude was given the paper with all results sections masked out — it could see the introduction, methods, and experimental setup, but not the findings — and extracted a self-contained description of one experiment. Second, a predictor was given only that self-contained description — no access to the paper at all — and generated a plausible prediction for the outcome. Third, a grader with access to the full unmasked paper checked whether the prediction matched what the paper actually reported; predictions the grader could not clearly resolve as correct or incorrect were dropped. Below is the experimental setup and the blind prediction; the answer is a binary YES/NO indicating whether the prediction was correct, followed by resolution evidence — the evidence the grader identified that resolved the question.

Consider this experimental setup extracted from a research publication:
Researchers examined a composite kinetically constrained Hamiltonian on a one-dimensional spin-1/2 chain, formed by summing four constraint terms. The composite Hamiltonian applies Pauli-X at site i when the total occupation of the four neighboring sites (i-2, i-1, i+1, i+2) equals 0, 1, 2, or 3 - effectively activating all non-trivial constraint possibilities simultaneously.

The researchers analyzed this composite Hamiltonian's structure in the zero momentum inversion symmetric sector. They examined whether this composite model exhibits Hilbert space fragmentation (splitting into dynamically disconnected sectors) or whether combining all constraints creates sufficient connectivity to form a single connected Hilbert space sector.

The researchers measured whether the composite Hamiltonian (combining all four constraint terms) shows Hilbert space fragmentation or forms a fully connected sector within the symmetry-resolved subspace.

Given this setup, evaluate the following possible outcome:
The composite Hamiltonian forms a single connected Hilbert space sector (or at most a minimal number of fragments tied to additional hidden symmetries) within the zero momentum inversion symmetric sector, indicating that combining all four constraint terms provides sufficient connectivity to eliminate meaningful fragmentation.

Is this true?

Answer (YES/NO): YES